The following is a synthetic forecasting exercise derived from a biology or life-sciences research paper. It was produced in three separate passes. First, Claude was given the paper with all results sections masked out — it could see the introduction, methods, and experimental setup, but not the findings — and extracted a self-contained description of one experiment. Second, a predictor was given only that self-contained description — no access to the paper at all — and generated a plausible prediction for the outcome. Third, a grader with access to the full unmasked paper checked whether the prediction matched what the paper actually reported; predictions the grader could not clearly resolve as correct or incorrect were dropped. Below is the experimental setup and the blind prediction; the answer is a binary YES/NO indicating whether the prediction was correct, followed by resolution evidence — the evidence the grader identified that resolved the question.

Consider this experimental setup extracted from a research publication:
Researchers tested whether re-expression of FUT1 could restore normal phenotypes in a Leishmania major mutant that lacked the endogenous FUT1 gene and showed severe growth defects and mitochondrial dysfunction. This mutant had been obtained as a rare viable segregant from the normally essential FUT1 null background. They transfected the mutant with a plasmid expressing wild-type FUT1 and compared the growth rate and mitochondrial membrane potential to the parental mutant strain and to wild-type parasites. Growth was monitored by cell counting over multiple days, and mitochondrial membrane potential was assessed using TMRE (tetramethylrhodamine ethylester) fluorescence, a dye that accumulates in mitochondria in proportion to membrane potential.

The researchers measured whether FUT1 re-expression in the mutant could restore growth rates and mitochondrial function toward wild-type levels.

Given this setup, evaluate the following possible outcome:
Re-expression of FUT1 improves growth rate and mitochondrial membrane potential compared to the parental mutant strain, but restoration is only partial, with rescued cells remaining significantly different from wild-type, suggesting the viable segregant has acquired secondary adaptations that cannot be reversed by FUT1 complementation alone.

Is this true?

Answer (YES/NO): NO